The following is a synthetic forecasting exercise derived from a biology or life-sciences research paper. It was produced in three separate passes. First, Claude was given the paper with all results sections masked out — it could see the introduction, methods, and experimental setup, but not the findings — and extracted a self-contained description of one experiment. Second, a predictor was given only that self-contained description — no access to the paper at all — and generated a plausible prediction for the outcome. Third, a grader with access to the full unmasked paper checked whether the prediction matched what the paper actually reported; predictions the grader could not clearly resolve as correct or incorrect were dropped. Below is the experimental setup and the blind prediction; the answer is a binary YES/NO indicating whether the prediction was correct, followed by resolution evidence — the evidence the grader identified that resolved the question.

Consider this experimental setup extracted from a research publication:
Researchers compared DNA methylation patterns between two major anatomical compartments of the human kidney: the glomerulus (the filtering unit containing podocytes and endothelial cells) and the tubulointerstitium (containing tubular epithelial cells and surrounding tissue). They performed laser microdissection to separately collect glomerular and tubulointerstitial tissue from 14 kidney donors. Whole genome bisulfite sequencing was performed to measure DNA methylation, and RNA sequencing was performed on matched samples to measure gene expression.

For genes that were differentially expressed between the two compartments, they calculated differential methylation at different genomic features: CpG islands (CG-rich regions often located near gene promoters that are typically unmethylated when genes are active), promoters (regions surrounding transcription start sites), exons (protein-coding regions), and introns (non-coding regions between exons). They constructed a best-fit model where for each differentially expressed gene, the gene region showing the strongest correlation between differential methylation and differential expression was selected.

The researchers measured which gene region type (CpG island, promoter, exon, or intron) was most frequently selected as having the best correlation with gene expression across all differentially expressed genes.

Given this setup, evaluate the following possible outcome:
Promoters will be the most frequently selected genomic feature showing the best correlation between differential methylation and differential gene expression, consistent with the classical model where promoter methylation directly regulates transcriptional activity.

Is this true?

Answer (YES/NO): YES